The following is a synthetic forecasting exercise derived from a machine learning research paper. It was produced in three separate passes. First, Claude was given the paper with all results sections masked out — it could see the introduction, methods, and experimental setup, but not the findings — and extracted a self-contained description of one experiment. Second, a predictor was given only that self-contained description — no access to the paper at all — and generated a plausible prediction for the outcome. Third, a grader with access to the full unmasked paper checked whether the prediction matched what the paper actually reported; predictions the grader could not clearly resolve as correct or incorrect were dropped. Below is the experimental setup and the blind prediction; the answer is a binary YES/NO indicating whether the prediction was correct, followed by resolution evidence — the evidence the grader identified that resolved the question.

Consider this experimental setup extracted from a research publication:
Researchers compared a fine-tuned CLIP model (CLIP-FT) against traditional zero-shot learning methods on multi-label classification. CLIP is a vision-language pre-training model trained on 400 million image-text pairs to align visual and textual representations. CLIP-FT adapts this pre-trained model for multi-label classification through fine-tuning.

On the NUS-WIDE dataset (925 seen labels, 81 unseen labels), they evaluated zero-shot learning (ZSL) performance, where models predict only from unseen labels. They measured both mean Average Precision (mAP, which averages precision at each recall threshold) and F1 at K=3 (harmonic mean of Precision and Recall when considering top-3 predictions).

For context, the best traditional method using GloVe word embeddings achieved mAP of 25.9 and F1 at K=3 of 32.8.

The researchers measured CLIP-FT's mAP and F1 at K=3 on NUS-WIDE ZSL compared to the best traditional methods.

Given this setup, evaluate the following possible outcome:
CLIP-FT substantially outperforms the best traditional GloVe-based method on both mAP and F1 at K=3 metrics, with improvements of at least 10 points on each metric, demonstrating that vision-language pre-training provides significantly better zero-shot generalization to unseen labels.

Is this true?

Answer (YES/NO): NO